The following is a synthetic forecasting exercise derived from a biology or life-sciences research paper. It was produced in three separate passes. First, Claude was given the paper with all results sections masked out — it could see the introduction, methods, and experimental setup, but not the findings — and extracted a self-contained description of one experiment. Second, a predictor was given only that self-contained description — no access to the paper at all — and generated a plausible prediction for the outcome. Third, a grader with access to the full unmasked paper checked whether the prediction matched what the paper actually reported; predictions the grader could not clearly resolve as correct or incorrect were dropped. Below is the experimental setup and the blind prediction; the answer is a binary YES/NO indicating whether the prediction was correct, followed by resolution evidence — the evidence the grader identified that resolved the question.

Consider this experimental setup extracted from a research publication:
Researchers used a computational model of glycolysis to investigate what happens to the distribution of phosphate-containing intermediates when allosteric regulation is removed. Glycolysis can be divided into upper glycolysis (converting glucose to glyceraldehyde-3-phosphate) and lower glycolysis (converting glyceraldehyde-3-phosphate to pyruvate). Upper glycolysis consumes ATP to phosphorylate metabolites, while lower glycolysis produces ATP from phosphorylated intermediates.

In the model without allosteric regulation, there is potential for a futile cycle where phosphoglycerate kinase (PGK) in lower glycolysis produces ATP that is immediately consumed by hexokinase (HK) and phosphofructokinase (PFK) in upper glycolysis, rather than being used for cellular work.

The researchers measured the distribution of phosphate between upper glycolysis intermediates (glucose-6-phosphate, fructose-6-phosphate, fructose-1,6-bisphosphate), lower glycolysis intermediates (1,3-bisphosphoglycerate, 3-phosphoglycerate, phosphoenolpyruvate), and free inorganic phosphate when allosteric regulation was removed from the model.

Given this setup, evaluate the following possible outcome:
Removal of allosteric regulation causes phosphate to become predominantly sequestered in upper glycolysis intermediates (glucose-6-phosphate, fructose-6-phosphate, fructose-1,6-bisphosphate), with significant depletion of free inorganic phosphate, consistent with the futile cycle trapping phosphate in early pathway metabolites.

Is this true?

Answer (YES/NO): YES